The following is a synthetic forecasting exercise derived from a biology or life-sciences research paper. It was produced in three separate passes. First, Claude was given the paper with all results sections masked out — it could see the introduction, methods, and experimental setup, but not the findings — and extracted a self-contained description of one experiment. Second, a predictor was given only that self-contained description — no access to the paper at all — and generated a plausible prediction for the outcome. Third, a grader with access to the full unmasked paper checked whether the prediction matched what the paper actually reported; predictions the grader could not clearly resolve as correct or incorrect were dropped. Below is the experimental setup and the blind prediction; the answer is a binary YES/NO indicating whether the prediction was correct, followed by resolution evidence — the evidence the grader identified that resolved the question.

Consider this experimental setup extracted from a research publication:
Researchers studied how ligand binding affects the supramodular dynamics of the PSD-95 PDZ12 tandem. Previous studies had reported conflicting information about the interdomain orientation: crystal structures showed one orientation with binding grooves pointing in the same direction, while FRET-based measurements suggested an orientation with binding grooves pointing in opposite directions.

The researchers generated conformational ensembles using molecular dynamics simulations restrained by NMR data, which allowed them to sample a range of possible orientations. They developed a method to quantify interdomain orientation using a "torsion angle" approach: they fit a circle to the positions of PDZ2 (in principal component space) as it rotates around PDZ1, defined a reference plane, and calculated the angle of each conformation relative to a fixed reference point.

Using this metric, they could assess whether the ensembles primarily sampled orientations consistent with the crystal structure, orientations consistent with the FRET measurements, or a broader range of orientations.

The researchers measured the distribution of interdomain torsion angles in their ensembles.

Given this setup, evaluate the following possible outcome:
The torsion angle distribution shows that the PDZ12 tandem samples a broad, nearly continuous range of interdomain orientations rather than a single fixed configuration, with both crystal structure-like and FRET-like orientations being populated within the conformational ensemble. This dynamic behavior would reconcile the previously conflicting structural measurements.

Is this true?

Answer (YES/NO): NO